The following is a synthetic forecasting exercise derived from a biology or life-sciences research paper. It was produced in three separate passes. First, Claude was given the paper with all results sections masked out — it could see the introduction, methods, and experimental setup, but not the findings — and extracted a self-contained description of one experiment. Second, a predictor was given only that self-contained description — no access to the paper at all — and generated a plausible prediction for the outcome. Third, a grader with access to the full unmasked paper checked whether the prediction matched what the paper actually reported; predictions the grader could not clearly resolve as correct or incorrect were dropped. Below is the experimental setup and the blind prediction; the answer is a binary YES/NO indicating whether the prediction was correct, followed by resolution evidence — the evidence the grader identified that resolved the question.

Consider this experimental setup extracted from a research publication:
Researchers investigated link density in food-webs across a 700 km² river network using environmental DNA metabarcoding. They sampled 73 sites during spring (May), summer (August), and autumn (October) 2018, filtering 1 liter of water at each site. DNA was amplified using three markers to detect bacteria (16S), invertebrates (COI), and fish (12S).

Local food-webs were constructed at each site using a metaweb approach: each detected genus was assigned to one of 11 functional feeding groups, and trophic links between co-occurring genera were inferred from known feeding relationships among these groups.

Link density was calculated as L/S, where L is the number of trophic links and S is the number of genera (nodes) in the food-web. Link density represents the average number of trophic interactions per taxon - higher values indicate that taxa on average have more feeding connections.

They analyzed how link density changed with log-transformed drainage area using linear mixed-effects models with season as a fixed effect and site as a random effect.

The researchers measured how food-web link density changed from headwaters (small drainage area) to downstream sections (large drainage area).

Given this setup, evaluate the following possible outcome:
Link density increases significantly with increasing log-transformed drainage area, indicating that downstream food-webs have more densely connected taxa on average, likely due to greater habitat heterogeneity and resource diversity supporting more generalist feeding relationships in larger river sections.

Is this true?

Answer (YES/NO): NO